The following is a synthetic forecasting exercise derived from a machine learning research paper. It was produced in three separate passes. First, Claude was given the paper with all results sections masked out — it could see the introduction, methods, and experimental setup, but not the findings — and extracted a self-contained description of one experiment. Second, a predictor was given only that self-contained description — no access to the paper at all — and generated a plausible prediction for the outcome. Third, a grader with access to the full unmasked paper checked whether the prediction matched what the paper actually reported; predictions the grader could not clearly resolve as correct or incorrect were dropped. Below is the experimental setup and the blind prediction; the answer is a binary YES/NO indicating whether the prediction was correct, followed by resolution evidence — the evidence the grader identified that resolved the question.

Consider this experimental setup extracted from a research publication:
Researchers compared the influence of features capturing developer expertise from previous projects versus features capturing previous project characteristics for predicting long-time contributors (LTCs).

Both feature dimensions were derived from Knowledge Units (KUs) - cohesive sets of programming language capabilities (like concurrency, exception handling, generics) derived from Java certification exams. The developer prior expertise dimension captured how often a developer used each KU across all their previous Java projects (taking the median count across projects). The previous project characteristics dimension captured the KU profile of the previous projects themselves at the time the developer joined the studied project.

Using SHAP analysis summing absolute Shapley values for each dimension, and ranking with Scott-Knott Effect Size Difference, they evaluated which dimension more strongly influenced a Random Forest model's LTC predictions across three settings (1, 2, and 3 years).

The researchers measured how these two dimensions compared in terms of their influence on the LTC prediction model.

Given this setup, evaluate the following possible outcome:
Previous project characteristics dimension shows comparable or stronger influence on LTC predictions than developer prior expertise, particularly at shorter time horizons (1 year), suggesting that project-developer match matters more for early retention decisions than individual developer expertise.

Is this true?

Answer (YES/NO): NO